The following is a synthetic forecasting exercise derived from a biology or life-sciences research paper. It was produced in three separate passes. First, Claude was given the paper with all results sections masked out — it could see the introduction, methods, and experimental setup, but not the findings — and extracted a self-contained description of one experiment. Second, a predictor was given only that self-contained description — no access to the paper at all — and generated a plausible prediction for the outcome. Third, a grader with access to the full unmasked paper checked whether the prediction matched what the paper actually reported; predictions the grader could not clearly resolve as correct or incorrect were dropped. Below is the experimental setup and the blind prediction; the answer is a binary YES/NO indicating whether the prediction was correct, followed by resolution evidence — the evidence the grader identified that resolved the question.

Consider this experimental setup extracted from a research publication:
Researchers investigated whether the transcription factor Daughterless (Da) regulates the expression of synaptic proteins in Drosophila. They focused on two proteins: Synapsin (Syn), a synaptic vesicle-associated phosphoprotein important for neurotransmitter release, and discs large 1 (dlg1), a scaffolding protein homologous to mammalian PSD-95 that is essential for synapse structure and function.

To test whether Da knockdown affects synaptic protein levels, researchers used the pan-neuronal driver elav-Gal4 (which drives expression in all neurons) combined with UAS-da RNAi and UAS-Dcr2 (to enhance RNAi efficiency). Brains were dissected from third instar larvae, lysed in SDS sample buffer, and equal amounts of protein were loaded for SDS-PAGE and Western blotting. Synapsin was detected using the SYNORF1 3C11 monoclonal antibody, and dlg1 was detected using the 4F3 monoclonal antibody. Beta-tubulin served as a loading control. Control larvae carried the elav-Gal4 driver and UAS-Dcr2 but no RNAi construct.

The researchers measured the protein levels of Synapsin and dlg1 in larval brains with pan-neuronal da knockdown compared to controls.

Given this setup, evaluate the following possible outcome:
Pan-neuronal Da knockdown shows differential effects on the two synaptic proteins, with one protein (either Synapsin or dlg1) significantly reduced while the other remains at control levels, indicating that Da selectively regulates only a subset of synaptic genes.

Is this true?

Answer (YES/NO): NO